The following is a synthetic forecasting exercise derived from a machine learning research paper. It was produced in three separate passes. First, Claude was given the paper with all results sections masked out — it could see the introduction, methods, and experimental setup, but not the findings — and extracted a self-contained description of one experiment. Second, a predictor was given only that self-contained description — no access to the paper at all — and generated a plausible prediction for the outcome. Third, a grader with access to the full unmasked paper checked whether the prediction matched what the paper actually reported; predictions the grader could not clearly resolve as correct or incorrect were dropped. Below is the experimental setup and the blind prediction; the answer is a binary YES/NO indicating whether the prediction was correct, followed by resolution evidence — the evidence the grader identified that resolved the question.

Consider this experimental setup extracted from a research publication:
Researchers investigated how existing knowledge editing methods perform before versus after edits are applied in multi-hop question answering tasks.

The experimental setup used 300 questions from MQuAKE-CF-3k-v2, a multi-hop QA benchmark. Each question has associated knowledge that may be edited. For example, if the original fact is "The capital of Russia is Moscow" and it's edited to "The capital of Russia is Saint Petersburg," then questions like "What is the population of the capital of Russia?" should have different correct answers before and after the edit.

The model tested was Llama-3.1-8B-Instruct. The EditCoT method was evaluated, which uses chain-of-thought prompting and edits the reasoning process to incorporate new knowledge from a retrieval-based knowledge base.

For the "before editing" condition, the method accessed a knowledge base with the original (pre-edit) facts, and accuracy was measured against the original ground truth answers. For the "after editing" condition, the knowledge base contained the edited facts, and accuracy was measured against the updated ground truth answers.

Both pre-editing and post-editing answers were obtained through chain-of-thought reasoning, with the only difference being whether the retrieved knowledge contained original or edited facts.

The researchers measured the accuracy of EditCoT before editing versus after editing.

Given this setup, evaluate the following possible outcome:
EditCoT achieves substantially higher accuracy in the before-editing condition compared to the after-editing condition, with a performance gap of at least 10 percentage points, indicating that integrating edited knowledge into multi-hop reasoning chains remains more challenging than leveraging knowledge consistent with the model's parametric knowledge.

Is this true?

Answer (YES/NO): YES